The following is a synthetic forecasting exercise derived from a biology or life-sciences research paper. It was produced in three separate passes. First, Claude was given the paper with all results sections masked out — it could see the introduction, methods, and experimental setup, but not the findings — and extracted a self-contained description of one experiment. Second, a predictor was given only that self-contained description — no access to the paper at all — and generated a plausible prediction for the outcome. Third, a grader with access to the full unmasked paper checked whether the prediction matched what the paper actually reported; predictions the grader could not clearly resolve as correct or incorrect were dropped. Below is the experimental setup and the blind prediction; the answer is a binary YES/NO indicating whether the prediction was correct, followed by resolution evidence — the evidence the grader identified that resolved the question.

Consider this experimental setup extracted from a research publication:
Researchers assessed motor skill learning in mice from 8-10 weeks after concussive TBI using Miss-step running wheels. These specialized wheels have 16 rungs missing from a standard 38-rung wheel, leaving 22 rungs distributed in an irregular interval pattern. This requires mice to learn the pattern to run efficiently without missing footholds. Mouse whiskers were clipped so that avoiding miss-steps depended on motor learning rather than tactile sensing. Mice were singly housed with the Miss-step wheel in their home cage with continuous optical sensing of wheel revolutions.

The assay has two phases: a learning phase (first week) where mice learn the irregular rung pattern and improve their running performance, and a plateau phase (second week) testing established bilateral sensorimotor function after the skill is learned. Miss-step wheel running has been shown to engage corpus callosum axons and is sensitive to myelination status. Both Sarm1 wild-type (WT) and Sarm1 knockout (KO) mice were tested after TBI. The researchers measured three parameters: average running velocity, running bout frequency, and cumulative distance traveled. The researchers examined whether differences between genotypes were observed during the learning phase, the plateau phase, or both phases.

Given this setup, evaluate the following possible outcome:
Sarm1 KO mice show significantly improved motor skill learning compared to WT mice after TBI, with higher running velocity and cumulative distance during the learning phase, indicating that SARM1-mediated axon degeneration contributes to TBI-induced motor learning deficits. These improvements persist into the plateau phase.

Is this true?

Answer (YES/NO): NO